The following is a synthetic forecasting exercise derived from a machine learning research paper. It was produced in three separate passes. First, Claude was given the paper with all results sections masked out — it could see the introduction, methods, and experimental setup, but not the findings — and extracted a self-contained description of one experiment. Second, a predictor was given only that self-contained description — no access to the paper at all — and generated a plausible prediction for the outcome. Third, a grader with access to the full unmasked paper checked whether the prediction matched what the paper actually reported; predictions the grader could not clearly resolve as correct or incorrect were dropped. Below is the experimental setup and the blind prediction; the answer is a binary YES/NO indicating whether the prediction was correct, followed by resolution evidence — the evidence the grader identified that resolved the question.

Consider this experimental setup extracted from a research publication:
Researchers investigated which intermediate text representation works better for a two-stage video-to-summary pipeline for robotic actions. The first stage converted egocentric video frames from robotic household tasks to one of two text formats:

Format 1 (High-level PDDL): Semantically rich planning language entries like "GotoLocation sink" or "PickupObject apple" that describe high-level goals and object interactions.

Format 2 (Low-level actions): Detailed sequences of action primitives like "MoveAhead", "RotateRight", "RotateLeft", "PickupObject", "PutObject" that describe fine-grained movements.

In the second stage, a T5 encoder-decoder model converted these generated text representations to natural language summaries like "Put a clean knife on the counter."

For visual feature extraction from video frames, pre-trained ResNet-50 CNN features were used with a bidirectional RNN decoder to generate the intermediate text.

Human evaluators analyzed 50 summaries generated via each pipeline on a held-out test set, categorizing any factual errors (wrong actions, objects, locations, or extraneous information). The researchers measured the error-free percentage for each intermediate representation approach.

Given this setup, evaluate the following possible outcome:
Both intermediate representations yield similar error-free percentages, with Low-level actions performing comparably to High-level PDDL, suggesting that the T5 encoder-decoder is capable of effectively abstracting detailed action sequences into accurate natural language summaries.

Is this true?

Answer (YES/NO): NO